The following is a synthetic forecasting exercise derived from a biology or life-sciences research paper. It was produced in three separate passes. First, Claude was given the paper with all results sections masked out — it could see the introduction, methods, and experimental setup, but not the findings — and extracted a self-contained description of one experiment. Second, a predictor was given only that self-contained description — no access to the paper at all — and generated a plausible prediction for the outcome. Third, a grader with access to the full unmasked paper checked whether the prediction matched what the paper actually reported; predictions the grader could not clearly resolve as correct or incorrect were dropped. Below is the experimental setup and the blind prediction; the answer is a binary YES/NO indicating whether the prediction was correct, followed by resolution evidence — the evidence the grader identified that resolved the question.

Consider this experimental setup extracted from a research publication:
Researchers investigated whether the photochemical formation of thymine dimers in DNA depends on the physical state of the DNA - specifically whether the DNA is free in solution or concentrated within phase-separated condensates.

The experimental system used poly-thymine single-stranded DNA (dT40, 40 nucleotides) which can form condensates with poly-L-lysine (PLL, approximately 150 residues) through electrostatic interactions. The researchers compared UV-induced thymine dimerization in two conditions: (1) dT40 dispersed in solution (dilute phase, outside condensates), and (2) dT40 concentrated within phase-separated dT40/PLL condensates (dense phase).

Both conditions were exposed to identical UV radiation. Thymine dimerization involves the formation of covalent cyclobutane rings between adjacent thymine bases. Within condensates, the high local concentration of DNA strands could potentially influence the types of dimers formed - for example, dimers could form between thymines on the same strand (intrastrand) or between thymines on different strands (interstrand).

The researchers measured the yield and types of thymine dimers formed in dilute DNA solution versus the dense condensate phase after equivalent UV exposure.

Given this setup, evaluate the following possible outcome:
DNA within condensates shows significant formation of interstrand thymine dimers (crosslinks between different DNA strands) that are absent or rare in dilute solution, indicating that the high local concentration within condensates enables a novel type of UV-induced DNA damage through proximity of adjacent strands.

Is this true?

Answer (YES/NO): YES